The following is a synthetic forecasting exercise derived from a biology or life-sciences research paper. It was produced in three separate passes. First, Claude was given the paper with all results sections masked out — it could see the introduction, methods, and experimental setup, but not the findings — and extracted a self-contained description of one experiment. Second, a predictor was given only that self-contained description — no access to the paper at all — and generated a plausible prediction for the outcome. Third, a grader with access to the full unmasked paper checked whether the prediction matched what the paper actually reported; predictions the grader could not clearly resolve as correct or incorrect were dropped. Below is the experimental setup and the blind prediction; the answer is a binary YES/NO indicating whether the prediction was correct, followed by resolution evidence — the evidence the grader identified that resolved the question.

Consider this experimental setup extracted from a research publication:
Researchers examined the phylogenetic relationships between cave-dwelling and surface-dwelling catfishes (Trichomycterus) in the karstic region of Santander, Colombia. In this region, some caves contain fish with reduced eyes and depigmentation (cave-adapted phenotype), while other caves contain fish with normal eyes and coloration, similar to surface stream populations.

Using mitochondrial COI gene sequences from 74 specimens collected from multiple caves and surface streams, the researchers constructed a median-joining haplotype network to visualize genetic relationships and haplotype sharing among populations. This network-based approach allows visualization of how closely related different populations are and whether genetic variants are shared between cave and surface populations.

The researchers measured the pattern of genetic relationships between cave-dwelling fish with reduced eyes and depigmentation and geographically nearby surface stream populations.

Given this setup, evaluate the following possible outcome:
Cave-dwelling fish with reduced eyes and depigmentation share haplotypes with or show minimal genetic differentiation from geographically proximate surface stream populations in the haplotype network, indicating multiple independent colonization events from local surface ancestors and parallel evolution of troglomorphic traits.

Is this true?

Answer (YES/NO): YES